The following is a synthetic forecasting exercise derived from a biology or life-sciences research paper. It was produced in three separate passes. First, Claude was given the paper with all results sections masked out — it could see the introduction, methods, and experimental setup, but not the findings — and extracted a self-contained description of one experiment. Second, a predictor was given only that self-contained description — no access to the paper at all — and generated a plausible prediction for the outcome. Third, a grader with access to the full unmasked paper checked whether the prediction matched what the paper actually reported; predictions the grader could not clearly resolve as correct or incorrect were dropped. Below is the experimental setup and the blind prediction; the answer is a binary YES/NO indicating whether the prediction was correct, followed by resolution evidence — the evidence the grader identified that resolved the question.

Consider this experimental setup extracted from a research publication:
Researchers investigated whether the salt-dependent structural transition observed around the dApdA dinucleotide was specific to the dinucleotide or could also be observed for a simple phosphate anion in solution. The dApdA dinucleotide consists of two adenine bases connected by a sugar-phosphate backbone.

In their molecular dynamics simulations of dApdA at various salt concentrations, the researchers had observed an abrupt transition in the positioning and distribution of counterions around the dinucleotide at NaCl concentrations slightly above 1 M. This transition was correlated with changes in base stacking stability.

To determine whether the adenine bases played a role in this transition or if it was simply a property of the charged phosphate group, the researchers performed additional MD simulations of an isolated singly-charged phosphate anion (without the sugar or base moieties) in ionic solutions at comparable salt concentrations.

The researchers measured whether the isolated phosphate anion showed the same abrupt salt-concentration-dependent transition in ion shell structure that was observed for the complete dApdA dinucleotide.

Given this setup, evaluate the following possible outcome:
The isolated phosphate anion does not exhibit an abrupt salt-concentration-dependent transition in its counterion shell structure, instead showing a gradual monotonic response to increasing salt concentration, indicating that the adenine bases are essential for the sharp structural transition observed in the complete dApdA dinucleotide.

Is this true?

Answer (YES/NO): YES